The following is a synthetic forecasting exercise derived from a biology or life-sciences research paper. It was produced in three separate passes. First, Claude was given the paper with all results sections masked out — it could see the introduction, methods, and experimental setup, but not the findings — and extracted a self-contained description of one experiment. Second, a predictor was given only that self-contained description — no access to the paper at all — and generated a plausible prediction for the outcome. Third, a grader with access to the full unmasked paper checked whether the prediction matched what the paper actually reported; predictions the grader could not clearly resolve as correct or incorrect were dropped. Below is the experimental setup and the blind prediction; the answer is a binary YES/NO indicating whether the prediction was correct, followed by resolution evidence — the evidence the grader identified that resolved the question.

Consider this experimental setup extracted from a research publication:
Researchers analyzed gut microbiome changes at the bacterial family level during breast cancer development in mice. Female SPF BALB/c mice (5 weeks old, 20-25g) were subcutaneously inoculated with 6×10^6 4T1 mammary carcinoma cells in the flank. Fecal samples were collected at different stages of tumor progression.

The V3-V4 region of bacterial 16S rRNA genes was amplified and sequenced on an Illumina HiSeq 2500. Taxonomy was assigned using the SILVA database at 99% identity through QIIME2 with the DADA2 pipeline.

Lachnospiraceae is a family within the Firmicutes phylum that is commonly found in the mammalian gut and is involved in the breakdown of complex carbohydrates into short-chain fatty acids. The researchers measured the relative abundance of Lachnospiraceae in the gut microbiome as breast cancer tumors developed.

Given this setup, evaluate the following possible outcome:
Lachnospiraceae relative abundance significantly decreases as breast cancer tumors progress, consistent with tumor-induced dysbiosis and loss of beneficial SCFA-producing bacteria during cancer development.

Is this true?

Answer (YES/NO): NO